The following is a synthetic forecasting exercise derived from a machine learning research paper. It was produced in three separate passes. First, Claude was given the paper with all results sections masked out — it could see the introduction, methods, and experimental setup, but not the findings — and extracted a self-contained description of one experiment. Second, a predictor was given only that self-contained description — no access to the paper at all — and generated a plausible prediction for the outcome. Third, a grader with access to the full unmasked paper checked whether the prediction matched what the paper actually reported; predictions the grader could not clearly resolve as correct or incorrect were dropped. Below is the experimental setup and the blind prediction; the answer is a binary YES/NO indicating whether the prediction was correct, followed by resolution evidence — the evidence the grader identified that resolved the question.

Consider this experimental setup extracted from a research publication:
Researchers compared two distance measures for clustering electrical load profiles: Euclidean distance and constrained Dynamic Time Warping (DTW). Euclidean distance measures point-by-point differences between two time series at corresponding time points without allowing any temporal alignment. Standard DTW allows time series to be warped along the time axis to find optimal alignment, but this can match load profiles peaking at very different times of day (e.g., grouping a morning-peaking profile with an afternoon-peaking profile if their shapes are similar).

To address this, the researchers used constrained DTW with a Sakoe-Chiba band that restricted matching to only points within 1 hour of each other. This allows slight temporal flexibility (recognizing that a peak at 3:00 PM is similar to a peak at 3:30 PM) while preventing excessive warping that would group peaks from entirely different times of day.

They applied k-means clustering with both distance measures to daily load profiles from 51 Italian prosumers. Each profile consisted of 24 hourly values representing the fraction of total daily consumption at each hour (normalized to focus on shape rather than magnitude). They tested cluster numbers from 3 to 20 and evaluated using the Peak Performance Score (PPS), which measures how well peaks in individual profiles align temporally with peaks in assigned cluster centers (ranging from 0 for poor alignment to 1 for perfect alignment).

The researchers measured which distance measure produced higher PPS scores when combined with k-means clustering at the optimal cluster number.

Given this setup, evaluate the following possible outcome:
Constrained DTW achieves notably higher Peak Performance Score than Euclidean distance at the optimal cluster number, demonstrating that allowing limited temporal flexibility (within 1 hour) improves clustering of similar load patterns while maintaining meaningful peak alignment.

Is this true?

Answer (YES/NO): YES